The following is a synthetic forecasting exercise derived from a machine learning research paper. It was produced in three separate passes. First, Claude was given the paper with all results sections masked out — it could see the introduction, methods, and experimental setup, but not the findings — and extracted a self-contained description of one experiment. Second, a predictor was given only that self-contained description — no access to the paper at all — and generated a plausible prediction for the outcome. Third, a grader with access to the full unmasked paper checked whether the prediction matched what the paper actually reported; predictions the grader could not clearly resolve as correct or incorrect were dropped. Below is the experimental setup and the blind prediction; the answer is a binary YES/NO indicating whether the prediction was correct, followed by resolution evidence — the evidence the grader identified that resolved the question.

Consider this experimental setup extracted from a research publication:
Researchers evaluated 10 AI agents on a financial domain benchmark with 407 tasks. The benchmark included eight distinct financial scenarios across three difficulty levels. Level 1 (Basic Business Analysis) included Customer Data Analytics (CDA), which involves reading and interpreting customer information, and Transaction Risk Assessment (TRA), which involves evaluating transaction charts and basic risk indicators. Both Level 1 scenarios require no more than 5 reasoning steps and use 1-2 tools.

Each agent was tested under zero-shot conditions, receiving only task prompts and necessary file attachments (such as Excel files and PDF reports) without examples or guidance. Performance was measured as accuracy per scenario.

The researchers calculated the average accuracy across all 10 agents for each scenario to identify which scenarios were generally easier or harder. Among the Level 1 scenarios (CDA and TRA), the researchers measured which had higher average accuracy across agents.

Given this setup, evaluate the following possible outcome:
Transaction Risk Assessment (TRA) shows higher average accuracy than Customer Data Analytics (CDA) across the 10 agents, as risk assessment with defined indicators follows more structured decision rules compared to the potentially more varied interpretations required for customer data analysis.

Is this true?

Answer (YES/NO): YES